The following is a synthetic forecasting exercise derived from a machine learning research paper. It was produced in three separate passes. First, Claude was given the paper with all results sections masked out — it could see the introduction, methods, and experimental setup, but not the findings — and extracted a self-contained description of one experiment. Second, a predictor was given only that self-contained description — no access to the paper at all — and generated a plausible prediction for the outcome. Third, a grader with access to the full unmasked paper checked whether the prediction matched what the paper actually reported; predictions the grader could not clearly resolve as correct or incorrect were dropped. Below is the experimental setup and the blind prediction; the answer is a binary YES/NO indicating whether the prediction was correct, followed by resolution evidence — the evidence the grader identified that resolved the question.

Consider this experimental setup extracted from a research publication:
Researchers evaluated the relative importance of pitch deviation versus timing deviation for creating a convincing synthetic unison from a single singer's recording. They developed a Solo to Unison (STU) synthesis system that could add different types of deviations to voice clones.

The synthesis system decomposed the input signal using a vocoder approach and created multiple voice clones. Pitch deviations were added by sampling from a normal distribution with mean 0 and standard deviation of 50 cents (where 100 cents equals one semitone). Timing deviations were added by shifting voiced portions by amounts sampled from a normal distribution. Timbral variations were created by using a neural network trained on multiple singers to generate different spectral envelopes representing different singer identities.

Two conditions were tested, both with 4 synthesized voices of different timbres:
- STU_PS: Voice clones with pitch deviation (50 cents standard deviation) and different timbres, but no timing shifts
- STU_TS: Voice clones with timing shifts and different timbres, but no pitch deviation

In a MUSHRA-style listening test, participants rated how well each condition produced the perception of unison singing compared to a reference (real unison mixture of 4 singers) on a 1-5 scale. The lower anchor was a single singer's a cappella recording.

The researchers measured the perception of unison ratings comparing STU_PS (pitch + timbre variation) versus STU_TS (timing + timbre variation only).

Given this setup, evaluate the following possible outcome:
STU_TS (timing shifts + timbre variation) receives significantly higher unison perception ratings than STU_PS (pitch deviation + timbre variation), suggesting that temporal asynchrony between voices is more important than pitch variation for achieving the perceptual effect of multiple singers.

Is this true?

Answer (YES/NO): NO